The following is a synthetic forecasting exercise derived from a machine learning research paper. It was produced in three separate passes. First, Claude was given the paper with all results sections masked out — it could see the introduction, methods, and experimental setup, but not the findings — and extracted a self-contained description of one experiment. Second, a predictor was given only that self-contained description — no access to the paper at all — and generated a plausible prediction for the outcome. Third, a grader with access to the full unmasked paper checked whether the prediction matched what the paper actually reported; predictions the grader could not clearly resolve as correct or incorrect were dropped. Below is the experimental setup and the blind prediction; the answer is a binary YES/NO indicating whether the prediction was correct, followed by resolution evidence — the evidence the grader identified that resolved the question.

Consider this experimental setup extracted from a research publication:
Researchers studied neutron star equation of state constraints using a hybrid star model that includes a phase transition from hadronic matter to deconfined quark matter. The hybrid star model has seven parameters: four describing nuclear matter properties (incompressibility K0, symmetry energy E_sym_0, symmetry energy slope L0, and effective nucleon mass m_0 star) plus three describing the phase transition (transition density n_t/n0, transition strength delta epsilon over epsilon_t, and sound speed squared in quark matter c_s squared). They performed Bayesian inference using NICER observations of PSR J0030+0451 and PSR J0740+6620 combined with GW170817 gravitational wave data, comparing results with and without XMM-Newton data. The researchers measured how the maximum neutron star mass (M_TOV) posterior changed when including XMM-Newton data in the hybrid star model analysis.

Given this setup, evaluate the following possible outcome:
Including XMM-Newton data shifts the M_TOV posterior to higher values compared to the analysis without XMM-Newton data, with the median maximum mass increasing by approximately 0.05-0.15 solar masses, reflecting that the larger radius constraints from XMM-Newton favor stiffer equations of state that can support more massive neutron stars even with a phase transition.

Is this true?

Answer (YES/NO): YES